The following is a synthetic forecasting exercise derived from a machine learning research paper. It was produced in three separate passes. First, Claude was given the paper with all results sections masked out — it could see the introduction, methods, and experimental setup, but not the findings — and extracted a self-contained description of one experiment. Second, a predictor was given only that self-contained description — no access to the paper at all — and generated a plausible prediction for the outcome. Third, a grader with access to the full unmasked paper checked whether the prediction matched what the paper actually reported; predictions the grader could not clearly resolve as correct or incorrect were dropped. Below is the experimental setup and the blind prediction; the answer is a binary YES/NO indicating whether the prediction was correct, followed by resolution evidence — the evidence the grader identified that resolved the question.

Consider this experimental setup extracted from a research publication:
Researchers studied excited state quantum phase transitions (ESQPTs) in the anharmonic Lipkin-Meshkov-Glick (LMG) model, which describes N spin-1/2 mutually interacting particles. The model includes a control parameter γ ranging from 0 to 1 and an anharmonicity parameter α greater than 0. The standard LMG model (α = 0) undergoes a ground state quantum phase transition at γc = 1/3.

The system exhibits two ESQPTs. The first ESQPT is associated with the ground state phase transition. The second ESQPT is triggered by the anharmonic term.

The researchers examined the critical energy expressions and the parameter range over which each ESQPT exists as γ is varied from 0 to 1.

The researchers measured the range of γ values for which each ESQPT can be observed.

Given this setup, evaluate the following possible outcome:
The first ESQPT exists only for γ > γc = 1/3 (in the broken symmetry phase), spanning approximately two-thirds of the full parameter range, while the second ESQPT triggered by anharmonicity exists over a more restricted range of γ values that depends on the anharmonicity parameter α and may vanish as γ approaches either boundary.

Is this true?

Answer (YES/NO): NO